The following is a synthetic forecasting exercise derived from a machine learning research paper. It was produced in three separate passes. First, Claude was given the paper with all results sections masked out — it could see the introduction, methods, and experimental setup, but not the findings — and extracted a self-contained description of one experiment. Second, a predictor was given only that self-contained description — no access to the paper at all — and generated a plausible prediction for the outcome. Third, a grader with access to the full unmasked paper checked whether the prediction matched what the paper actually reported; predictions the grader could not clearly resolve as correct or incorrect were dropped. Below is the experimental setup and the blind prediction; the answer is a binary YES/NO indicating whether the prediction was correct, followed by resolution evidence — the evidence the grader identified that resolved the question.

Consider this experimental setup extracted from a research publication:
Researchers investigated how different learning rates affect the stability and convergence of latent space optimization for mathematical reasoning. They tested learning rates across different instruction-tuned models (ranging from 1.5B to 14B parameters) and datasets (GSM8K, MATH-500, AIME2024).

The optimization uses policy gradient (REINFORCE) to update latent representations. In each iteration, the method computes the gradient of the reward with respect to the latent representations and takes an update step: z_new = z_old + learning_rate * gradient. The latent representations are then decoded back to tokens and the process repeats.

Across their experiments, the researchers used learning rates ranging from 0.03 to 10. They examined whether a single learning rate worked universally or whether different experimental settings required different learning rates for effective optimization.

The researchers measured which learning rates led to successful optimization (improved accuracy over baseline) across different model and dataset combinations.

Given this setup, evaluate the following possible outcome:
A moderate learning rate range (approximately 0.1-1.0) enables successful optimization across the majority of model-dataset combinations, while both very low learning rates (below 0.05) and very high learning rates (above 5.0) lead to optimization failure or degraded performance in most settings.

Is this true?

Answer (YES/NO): NO